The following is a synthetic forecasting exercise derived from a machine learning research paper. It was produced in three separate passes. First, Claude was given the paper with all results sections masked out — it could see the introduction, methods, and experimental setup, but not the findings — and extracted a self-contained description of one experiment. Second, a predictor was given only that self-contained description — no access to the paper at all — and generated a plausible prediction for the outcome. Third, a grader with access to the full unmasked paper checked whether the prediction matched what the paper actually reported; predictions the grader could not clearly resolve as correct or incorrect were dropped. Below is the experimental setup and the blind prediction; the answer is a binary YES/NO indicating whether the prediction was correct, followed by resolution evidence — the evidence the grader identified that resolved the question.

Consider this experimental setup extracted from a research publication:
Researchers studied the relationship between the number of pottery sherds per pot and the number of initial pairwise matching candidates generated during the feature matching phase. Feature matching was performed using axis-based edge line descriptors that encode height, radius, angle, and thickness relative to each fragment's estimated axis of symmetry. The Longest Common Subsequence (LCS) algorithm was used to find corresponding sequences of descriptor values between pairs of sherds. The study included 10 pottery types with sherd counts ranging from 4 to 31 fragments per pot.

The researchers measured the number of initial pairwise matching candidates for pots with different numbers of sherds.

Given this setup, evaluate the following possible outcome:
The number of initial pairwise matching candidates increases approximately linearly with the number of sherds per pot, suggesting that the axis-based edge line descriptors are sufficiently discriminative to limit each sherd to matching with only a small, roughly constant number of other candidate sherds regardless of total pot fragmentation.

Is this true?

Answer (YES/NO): NO